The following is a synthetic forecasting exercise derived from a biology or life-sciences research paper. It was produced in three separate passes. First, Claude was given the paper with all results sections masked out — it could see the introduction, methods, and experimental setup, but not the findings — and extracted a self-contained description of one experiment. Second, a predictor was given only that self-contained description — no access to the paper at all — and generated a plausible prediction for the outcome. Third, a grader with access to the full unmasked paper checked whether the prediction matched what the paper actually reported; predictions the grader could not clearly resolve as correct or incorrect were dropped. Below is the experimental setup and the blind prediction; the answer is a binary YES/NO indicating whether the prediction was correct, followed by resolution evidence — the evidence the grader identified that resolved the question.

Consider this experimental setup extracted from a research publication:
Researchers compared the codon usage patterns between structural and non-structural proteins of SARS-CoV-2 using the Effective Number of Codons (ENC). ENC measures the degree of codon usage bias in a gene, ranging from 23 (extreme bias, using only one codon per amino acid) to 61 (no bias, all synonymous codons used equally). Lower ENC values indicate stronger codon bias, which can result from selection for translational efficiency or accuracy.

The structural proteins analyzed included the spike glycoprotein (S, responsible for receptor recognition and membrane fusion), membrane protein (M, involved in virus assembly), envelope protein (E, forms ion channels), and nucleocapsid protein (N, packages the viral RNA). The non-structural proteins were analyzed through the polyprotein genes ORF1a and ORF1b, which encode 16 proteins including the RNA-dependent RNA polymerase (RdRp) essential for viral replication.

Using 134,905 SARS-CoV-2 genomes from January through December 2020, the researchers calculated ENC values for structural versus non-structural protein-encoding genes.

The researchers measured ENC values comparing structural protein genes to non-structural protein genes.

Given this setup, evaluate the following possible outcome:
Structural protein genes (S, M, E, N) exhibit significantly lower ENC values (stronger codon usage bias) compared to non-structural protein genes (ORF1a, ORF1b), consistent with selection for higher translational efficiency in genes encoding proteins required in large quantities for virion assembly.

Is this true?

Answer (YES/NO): NO